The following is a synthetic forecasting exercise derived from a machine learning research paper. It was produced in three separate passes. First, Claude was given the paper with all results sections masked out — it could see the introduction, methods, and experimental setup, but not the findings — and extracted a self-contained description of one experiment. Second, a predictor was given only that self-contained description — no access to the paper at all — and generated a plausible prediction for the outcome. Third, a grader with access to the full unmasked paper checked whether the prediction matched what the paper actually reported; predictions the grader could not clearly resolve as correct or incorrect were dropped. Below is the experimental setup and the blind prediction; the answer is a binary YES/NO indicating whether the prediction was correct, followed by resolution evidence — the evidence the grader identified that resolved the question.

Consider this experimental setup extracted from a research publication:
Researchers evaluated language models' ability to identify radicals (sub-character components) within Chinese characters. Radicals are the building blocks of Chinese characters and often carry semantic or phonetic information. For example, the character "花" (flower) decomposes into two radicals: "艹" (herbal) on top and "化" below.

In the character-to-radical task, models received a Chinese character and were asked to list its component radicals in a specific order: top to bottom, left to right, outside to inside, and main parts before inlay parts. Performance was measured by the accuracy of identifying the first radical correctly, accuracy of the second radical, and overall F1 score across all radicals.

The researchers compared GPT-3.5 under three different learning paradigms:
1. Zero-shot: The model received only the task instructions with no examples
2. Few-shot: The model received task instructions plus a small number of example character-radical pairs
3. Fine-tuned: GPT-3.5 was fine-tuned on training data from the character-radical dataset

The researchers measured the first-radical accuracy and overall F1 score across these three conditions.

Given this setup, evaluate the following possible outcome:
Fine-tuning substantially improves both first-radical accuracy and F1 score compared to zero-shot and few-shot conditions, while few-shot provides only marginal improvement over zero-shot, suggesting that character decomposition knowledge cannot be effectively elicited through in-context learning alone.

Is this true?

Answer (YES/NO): NO